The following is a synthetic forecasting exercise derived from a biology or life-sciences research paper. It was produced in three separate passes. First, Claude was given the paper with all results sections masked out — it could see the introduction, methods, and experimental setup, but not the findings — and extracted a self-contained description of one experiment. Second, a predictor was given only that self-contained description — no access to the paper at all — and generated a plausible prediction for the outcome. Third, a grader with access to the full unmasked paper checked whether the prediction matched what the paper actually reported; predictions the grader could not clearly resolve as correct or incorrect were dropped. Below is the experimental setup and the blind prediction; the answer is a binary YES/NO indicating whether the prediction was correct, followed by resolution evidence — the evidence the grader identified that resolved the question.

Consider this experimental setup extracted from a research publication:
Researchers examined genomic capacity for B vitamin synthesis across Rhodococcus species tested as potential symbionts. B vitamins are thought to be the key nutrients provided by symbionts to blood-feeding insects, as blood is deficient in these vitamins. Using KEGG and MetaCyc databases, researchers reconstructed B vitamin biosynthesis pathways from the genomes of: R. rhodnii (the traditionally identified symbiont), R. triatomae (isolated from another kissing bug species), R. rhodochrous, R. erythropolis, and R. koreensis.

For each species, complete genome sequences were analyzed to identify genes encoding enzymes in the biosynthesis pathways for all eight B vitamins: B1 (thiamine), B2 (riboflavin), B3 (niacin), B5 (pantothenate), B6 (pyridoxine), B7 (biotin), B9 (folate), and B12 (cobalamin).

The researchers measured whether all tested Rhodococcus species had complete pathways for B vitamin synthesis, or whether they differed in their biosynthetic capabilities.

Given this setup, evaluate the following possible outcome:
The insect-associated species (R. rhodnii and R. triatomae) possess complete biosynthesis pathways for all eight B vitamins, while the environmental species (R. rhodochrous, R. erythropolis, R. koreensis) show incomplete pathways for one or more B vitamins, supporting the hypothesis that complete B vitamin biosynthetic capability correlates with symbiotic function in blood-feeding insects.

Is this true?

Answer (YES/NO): NO